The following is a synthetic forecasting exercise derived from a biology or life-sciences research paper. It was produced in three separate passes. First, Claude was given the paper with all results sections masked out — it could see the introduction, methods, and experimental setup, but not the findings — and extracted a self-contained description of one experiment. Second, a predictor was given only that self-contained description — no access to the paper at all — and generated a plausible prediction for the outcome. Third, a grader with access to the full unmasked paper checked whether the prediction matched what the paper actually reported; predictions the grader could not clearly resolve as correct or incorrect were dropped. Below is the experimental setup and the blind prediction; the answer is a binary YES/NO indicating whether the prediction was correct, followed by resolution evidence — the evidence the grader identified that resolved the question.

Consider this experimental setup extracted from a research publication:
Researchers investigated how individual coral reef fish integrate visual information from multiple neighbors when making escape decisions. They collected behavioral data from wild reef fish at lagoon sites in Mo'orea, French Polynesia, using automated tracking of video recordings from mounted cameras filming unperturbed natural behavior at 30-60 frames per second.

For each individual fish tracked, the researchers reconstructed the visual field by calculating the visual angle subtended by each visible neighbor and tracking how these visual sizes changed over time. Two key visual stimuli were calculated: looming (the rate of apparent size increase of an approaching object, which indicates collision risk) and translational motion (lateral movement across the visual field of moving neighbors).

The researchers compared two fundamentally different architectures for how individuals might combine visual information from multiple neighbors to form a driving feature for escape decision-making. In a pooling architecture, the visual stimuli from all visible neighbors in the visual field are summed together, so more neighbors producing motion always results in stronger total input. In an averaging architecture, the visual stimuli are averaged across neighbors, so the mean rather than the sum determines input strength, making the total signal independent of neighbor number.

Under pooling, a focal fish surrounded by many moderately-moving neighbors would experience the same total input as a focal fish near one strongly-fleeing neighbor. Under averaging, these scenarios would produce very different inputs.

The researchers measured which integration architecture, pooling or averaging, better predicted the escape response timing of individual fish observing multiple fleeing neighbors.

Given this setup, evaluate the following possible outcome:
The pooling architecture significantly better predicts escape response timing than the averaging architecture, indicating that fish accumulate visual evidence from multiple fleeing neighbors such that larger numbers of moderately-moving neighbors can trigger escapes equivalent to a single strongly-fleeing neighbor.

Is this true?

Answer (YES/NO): NO